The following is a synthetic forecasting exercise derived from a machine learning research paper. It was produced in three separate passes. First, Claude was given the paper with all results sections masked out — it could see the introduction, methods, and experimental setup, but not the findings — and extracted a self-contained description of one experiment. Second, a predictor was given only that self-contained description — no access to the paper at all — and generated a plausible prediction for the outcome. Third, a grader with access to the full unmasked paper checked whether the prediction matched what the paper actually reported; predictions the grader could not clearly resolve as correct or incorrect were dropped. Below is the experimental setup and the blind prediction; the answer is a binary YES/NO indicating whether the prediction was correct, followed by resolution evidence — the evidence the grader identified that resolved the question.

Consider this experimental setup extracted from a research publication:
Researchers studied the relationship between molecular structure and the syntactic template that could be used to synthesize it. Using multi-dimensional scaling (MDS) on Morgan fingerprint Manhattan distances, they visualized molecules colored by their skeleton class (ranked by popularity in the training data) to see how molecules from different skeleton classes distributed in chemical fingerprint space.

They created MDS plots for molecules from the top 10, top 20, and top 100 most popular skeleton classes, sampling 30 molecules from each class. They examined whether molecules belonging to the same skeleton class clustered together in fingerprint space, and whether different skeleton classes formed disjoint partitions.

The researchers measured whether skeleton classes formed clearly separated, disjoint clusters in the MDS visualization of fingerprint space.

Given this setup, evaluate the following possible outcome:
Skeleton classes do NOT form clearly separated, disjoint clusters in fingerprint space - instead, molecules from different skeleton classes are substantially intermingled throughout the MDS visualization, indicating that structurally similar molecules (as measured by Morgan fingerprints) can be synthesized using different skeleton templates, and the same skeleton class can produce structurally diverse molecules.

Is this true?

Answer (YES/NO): YES